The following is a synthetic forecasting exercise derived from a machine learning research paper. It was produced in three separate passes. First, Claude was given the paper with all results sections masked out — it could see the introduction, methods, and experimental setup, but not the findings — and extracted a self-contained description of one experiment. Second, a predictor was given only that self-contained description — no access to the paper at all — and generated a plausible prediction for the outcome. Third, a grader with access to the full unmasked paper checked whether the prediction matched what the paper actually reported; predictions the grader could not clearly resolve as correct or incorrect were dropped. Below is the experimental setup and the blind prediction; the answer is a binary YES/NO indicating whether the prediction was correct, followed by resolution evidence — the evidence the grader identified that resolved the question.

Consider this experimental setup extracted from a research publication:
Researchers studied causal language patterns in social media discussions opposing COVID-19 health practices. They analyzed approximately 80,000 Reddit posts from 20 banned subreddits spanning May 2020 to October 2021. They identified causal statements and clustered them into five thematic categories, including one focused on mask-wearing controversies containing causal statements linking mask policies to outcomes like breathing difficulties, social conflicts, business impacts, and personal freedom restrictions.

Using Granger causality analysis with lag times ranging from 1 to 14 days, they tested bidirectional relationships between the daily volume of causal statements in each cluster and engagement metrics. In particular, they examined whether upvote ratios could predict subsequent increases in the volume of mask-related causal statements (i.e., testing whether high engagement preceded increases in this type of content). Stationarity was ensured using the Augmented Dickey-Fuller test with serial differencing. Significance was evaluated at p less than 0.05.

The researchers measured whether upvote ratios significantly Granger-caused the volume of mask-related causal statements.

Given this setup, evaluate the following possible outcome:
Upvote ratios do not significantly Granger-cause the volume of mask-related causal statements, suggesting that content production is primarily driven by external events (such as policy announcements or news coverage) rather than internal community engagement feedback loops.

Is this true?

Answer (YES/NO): NO